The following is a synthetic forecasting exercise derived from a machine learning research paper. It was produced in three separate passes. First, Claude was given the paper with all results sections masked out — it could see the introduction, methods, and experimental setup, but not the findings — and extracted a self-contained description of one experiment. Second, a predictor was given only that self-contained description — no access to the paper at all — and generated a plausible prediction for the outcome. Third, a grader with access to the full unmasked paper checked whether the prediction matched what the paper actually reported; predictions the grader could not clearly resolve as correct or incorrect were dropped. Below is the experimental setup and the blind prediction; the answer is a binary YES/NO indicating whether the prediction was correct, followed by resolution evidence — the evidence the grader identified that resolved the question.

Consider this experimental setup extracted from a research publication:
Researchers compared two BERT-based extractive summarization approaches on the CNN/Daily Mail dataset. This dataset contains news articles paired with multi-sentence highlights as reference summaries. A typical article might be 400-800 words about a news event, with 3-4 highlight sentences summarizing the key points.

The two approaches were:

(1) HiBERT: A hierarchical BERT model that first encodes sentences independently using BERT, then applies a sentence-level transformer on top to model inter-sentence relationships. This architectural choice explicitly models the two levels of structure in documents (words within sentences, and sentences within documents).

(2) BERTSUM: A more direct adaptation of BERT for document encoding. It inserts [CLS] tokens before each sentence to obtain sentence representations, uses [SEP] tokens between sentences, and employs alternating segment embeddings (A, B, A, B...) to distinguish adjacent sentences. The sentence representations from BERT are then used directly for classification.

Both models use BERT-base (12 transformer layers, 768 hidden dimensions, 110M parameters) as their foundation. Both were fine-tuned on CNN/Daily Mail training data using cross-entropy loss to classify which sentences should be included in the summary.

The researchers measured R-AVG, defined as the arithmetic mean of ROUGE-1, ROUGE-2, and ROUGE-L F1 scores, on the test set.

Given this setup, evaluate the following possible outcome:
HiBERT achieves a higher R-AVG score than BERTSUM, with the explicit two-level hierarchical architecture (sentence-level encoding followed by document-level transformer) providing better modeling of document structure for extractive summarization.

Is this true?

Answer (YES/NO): NO